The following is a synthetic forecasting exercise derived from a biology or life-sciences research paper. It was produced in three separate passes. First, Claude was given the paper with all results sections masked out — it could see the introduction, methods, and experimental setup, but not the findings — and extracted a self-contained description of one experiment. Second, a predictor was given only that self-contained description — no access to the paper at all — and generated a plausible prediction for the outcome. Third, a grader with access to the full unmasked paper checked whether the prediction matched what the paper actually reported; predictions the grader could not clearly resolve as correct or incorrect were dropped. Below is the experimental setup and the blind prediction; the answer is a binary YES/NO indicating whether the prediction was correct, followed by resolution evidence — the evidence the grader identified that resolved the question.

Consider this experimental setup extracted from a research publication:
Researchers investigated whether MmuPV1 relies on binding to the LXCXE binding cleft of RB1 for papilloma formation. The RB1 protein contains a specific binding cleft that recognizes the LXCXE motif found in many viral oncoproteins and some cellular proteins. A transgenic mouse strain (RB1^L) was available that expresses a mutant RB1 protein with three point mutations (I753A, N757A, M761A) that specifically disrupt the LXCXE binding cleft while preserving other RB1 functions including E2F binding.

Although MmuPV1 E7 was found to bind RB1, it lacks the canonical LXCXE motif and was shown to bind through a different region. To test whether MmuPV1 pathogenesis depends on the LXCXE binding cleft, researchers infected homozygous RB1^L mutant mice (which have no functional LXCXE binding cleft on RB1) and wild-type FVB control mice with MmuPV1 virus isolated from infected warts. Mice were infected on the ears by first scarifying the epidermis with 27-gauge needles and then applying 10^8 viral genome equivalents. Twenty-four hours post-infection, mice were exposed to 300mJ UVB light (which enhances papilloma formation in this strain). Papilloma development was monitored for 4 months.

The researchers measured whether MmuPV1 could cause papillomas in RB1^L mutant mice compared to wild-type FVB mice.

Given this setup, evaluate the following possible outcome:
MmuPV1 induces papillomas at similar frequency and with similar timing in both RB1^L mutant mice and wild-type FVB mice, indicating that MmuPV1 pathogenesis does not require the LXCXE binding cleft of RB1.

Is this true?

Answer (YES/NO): YES